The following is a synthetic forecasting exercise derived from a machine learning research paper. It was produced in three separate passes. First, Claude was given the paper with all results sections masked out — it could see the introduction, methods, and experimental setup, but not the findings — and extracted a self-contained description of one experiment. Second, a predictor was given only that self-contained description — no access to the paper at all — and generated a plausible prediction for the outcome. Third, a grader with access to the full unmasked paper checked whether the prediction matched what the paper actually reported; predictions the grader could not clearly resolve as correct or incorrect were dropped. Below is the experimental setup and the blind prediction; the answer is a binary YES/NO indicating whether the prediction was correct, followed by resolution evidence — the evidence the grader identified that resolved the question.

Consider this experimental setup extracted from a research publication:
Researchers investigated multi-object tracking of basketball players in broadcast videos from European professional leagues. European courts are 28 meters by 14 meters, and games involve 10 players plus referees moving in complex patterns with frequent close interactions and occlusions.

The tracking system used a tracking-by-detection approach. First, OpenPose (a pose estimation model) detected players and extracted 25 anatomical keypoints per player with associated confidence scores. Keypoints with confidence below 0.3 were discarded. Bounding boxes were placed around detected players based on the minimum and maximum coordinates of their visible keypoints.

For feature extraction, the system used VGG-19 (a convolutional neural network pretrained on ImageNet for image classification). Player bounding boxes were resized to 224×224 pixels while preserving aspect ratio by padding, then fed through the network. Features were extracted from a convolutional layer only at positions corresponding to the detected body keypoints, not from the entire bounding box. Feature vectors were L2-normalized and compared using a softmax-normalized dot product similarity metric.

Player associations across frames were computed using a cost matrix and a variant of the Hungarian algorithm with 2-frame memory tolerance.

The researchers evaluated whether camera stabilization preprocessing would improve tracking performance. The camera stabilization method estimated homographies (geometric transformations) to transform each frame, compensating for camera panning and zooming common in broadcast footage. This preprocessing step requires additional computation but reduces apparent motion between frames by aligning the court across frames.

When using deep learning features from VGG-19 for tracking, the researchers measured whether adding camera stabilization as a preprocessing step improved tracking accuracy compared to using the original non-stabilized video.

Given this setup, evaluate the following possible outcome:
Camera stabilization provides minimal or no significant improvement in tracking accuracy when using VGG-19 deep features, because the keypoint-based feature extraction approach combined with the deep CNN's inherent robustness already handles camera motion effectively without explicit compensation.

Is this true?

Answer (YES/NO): YES